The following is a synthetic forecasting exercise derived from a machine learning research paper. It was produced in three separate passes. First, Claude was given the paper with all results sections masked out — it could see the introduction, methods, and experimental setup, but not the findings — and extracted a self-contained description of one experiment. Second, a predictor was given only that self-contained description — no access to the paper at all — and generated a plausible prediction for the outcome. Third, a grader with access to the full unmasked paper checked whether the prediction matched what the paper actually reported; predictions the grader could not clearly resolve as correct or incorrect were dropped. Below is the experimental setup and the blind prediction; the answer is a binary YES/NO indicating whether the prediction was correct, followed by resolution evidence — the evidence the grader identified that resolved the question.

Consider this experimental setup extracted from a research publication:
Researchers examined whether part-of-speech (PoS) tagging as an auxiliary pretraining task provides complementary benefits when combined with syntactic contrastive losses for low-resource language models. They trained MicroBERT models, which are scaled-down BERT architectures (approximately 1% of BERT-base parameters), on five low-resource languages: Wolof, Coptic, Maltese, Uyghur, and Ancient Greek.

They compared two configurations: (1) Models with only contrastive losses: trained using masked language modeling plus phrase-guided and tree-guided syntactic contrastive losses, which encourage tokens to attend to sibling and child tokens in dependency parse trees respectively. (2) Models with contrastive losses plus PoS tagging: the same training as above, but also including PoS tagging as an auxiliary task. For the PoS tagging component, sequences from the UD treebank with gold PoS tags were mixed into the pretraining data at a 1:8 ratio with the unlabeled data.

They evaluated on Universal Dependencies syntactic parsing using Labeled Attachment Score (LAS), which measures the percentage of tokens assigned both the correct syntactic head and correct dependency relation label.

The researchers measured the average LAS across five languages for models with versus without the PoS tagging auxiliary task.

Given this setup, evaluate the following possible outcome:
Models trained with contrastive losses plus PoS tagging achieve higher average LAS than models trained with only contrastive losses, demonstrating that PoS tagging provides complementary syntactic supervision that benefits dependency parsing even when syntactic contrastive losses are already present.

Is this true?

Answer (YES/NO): YES